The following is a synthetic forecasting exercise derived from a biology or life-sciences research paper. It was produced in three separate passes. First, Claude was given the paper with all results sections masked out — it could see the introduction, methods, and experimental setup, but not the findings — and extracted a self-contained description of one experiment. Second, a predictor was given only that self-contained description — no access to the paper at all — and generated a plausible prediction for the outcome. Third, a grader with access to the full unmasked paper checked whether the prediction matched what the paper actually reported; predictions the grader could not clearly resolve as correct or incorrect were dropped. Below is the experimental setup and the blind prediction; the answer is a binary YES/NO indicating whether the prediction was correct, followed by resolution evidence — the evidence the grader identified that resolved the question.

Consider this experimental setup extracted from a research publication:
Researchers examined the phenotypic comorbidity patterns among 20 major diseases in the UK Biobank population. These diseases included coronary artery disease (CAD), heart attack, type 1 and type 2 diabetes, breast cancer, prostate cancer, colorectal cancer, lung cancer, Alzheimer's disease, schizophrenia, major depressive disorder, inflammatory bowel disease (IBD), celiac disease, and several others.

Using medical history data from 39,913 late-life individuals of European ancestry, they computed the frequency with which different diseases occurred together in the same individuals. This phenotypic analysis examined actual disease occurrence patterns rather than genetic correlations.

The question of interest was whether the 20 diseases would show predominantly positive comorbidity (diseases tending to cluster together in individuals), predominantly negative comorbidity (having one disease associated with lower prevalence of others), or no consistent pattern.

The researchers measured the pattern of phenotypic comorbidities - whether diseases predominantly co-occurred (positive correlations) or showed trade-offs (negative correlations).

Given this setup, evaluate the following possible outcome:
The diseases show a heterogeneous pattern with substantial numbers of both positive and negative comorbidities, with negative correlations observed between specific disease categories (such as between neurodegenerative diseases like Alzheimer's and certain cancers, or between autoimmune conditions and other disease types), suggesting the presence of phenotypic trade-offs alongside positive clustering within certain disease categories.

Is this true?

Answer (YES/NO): NO